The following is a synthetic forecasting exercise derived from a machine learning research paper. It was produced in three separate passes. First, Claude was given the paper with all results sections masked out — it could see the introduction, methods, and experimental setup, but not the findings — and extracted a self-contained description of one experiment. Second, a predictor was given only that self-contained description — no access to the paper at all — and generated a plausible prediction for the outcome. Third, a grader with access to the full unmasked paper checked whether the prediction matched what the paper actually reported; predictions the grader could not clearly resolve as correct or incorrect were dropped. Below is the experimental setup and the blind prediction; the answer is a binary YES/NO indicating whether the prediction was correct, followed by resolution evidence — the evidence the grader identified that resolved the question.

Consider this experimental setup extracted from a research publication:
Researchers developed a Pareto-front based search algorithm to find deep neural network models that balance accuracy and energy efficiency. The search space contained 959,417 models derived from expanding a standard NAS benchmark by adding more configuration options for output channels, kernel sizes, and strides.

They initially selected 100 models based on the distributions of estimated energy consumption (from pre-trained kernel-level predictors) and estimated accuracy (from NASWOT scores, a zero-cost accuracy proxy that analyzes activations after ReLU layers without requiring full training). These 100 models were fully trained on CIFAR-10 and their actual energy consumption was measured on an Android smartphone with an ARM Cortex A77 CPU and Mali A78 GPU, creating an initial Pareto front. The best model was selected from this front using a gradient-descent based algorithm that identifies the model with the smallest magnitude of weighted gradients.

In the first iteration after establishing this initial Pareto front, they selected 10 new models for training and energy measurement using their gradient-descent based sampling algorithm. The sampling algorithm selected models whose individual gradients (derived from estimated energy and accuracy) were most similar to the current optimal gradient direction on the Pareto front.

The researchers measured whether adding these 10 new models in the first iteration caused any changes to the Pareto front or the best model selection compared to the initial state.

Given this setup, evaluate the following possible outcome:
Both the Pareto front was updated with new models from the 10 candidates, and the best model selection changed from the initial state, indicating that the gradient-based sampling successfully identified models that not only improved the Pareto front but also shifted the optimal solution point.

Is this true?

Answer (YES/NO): NO